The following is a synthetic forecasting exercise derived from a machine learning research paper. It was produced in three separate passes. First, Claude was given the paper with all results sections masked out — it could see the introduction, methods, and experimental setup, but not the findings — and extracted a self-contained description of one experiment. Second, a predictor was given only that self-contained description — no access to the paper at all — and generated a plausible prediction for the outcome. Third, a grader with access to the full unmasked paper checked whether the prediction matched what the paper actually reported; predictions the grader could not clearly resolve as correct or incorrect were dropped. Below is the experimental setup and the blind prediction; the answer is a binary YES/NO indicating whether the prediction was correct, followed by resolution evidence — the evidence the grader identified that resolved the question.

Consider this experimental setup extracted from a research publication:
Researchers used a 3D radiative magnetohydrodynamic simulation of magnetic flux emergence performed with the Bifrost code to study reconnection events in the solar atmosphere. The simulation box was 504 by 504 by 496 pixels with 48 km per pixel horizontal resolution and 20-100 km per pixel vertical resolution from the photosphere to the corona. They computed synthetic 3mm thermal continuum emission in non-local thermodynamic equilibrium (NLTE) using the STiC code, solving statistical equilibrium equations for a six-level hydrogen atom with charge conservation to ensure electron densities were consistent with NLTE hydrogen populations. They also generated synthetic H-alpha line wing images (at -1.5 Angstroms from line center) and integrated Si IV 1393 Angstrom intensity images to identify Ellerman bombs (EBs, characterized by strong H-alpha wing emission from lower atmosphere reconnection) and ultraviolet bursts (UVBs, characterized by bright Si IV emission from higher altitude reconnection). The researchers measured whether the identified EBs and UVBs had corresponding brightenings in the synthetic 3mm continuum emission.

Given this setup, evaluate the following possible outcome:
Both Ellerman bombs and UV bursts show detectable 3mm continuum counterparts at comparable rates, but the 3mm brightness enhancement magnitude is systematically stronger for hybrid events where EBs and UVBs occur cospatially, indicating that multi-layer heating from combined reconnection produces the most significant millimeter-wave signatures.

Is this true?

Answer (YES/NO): NO